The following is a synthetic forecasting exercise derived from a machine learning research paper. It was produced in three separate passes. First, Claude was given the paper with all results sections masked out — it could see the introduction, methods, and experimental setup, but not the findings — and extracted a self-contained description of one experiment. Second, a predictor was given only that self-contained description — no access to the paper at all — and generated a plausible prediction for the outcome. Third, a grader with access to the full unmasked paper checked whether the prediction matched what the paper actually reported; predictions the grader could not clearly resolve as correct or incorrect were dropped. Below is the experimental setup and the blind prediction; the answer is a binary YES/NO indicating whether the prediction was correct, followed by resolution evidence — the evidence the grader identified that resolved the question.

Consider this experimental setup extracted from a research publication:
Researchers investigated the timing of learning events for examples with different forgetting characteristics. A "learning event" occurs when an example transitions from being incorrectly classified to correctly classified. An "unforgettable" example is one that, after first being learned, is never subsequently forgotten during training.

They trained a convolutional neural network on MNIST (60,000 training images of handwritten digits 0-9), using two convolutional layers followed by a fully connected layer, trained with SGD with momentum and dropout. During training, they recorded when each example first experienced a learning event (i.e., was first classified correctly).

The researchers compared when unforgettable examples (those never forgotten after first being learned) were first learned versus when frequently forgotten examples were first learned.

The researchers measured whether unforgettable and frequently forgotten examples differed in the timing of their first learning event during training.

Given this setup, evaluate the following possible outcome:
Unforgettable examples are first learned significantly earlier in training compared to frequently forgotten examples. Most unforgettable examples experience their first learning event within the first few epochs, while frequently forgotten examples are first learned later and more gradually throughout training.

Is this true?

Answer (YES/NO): NO